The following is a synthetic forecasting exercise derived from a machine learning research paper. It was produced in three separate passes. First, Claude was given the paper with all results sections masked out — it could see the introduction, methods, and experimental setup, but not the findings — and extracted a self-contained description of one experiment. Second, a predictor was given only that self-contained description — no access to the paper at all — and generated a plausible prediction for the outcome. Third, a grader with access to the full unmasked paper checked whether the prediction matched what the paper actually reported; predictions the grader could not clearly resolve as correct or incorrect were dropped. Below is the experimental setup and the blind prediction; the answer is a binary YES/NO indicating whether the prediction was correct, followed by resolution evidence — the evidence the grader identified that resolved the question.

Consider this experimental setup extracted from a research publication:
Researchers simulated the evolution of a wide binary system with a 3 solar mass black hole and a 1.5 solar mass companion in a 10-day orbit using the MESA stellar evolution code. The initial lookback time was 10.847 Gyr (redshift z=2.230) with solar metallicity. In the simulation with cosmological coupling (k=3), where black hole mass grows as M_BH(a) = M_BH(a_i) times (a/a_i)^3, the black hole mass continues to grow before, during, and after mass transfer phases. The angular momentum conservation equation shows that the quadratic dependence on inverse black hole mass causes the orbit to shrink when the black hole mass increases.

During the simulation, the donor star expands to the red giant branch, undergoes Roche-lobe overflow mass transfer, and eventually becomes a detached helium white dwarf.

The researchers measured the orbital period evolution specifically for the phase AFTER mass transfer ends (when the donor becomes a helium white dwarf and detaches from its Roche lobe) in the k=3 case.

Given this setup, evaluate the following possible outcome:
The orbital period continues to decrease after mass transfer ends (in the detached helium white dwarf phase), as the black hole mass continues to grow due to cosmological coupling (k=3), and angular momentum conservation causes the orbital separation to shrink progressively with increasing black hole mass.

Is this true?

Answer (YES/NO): YES